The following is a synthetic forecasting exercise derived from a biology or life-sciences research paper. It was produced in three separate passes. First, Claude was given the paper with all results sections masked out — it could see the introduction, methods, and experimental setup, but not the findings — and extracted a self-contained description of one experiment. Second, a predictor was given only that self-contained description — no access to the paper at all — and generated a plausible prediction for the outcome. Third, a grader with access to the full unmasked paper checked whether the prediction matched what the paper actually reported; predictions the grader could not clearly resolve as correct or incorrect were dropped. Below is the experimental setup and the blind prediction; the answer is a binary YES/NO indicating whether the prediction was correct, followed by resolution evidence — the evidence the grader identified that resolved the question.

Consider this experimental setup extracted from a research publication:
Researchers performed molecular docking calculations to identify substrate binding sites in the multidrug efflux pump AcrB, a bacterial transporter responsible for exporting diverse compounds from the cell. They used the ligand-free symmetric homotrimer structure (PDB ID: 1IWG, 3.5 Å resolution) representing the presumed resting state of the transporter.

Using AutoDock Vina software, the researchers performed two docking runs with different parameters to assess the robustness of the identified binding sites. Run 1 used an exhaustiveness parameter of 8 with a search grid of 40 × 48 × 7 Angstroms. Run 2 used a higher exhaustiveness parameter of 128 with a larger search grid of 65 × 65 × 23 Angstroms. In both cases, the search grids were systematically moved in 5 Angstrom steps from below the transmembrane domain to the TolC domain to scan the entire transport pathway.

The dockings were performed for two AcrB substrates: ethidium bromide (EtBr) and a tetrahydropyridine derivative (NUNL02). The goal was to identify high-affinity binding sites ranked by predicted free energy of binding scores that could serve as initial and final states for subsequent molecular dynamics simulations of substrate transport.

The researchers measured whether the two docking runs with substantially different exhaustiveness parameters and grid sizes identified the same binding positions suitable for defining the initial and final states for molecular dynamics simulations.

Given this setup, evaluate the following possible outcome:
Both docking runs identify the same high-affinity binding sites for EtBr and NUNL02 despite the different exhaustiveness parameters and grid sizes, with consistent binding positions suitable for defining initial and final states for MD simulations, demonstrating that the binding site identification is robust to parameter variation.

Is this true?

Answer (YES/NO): YES